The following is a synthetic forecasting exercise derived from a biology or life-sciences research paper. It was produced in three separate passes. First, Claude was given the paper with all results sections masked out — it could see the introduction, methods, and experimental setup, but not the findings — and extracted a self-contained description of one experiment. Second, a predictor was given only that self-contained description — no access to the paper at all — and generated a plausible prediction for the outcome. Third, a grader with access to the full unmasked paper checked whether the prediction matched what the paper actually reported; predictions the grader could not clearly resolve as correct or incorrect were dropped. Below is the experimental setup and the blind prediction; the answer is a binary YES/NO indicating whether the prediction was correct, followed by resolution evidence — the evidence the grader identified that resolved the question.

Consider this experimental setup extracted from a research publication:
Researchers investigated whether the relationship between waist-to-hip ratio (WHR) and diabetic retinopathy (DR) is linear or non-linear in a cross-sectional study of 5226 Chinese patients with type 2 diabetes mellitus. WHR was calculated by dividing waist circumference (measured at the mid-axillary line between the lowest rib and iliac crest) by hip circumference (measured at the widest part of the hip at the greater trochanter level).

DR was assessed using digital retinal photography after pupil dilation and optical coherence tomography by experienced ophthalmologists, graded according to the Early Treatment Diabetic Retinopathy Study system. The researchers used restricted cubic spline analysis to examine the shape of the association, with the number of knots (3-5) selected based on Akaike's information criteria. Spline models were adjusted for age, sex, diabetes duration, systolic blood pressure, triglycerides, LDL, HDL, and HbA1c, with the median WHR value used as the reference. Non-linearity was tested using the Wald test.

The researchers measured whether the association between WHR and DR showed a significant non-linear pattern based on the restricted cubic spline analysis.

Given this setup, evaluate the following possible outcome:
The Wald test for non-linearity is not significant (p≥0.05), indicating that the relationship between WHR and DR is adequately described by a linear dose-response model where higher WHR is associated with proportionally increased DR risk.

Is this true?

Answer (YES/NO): NO